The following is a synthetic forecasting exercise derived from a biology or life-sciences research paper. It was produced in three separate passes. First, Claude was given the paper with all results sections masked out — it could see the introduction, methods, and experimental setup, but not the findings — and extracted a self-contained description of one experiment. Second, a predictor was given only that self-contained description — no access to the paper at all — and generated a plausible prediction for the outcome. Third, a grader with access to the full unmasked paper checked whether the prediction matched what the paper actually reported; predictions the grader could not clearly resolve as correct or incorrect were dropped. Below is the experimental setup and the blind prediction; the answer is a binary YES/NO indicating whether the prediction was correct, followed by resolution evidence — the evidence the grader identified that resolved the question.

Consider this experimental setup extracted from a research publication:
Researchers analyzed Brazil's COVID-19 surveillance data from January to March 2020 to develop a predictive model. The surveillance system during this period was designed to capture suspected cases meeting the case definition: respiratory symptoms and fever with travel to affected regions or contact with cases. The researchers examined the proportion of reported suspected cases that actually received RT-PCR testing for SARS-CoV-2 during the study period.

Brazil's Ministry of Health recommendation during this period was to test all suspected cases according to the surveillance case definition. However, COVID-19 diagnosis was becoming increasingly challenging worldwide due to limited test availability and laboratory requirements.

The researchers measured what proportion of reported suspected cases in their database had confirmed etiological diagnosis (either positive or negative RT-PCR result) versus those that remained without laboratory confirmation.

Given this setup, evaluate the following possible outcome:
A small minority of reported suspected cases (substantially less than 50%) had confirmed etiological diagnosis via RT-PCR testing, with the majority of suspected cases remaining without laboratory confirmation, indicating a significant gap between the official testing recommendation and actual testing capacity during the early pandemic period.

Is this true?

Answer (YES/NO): YES